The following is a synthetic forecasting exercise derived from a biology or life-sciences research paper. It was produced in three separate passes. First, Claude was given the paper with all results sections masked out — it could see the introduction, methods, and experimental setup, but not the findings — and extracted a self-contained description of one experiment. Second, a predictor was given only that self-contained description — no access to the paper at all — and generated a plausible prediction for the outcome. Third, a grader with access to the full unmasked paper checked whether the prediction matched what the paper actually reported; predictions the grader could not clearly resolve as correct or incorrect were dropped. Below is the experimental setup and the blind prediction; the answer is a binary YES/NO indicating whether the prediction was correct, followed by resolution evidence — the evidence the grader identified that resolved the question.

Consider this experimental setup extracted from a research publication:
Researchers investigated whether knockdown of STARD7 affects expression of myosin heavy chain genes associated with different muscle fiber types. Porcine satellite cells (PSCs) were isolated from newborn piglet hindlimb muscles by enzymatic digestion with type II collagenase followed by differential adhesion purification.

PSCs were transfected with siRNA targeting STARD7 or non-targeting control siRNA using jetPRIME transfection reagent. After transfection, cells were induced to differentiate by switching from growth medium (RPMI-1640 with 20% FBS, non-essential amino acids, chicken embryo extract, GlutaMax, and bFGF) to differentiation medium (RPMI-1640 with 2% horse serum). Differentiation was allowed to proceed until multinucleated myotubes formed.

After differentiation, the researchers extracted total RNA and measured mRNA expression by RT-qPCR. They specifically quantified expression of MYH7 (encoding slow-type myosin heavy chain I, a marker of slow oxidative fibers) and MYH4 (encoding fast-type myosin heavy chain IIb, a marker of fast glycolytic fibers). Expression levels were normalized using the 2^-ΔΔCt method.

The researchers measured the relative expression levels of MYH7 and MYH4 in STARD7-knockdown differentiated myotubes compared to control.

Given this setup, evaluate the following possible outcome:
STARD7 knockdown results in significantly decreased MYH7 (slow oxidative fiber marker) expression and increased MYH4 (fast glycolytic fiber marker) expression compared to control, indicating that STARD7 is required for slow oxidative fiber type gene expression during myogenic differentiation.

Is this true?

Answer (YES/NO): YES